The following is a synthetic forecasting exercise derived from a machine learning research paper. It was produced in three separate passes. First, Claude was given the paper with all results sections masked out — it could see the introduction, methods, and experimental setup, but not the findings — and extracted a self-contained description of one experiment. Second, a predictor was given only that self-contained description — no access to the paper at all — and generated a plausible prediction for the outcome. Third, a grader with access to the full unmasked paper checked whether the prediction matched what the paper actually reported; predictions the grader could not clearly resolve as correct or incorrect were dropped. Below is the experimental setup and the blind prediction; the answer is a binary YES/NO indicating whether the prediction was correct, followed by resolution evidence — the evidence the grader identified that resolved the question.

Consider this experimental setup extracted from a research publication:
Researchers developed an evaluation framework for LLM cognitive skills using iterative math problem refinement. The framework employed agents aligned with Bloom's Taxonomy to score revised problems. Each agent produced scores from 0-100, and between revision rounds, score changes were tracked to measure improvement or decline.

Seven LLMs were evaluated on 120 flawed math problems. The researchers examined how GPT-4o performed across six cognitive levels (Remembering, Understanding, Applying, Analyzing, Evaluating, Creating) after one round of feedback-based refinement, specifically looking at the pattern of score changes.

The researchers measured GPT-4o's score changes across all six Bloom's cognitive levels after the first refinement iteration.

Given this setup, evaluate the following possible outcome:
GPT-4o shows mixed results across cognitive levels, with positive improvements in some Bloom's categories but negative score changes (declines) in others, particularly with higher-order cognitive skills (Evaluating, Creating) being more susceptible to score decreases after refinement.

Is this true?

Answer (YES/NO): NO